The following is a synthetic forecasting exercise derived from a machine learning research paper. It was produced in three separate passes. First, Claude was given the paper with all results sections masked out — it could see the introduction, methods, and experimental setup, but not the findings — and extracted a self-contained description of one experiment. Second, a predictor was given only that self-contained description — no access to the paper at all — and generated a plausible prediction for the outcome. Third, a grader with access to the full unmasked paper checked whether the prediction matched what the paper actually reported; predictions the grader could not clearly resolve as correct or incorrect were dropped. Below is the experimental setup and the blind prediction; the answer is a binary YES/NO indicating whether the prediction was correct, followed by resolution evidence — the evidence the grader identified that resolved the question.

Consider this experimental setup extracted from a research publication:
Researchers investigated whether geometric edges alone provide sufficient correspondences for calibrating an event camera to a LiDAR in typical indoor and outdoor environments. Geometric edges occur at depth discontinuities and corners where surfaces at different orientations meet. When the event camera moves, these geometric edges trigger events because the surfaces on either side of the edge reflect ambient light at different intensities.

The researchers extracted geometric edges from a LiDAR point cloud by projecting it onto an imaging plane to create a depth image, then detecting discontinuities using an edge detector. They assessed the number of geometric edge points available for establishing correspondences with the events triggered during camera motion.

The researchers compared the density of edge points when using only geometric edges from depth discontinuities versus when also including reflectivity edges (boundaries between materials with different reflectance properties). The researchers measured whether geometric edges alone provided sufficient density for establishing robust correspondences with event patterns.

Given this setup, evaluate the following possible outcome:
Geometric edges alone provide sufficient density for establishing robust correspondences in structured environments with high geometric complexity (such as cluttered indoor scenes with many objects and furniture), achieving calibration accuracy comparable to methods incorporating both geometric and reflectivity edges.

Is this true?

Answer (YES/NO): NO